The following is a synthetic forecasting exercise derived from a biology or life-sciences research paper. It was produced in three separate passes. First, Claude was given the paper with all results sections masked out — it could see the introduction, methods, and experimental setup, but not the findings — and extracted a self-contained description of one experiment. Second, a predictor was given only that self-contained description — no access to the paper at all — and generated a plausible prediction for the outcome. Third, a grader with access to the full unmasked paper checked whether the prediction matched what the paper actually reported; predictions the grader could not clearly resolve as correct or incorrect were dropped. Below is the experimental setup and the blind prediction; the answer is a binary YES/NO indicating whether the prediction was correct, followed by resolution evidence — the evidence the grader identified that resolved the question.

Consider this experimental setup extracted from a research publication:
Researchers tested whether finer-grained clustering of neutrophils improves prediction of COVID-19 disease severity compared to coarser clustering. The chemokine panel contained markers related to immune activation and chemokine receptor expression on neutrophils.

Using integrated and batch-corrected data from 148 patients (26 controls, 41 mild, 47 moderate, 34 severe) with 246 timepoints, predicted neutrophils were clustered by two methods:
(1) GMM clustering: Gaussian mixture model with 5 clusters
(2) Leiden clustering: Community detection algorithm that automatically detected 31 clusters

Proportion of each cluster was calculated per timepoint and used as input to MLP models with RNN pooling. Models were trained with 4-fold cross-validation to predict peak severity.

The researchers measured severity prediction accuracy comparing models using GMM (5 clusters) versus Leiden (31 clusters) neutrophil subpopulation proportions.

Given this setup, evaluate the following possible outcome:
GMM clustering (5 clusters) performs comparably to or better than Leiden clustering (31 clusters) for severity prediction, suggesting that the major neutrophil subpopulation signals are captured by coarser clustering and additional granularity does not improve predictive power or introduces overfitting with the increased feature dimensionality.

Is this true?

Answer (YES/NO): NO